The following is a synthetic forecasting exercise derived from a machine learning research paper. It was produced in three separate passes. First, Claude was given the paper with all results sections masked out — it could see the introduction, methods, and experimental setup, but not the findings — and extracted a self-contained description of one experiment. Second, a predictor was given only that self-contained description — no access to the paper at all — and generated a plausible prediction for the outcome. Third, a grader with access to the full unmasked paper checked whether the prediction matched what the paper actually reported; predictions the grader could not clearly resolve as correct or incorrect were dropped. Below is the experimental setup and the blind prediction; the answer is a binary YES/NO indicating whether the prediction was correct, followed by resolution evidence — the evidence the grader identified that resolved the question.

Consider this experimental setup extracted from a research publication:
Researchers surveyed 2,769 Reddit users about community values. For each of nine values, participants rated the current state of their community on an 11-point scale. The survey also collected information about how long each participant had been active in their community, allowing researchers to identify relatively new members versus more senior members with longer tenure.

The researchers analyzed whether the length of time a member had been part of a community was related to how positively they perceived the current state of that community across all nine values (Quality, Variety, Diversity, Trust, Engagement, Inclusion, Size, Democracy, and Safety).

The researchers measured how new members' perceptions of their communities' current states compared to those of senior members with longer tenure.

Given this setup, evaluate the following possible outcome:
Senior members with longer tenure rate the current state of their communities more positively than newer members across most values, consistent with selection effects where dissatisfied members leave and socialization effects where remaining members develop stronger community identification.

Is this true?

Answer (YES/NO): NO